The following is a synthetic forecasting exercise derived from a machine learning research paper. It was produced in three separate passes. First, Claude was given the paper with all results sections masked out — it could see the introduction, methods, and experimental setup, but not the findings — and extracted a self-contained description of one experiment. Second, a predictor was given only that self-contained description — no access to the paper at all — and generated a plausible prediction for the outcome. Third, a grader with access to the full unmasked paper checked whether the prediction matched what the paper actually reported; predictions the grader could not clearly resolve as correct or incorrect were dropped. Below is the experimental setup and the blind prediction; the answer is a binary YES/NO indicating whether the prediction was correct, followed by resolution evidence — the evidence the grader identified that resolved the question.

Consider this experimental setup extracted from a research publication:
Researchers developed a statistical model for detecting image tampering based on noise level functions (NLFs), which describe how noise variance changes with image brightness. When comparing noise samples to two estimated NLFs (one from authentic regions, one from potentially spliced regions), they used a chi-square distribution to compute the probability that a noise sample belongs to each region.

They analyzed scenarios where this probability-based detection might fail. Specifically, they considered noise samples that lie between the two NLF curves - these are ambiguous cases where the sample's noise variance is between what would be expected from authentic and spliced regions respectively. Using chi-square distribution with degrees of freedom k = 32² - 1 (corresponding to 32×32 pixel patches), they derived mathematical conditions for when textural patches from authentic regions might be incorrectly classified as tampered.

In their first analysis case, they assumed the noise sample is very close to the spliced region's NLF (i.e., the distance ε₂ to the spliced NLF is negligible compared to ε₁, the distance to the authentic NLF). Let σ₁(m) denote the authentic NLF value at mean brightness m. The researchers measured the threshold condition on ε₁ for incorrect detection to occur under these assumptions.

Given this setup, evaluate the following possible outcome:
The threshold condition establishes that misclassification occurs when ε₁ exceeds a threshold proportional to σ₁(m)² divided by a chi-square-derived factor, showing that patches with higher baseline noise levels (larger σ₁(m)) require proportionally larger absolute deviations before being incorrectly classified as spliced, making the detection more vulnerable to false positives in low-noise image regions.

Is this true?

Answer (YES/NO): NO